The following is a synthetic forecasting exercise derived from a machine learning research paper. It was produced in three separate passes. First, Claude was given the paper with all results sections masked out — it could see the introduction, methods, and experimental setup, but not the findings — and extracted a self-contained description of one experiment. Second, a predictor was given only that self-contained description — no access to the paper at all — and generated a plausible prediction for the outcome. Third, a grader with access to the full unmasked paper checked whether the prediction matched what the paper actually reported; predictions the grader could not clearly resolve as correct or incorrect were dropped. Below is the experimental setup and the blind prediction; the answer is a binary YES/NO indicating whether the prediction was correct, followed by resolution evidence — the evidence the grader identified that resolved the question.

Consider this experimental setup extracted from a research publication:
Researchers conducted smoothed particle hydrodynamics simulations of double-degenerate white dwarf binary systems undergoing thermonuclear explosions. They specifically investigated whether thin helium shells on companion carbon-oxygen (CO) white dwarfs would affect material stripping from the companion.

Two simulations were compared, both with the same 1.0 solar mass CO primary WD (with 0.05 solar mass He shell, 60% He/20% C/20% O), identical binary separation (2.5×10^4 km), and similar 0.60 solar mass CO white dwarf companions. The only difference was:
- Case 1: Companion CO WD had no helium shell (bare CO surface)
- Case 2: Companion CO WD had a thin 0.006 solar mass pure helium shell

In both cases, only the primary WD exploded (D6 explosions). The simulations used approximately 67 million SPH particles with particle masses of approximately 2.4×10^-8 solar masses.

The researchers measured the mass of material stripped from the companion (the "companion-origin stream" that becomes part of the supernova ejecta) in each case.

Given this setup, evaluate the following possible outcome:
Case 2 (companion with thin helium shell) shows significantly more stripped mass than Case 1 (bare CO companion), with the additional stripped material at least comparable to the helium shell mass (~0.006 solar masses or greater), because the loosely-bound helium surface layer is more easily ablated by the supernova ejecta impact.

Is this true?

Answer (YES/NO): NO